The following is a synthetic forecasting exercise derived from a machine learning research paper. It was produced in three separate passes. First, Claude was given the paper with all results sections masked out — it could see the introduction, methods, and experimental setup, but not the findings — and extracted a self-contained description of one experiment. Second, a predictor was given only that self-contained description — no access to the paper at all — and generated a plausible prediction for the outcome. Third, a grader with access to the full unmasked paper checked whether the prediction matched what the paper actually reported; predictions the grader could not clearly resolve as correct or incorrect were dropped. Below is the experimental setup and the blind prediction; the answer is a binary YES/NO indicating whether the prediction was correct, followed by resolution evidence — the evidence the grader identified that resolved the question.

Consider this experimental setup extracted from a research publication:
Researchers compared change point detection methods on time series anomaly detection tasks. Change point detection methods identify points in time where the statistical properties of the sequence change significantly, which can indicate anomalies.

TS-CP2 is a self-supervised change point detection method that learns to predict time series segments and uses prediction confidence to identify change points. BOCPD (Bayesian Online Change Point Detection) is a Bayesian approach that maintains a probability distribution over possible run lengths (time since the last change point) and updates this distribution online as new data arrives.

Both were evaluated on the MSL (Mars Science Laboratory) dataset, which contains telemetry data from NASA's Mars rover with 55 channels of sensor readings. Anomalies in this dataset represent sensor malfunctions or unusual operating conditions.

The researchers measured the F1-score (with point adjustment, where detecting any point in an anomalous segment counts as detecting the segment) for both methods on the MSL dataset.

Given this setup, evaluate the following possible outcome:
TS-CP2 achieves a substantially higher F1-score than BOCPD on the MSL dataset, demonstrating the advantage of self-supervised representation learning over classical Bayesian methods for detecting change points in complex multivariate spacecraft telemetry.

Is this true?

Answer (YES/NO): NO